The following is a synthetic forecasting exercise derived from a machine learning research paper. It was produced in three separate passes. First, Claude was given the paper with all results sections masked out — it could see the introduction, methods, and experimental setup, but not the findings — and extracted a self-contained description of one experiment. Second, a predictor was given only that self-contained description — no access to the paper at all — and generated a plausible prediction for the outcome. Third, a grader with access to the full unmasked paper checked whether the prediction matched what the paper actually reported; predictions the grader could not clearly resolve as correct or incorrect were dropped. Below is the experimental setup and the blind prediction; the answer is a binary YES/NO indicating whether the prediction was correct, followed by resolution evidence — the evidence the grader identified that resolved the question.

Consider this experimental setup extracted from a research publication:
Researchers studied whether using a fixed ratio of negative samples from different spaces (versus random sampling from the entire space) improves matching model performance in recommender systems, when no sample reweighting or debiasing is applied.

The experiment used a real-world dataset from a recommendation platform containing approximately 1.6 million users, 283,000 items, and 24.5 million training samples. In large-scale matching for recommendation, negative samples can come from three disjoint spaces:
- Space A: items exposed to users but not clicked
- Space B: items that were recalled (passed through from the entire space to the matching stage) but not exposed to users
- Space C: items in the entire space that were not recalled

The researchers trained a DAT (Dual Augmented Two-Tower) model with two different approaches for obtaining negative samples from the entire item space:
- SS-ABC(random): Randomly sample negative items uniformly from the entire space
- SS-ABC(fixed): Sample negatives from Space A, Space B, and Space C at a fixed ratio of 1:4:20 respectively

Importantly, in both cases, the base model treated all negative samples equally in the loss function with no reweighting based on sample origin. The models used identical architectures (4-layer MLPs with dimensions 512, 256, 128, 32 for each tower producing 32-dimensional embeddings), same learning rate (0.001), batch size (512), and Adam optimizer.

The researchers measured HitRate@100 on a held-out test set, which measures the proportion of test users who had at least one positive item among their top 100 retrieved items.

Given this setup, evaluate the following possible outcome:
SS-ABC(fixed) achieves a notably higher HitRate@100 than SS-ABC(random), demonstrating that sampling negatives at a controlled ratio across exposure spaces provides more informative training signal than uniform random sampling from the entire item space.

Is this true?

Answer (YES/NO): NO